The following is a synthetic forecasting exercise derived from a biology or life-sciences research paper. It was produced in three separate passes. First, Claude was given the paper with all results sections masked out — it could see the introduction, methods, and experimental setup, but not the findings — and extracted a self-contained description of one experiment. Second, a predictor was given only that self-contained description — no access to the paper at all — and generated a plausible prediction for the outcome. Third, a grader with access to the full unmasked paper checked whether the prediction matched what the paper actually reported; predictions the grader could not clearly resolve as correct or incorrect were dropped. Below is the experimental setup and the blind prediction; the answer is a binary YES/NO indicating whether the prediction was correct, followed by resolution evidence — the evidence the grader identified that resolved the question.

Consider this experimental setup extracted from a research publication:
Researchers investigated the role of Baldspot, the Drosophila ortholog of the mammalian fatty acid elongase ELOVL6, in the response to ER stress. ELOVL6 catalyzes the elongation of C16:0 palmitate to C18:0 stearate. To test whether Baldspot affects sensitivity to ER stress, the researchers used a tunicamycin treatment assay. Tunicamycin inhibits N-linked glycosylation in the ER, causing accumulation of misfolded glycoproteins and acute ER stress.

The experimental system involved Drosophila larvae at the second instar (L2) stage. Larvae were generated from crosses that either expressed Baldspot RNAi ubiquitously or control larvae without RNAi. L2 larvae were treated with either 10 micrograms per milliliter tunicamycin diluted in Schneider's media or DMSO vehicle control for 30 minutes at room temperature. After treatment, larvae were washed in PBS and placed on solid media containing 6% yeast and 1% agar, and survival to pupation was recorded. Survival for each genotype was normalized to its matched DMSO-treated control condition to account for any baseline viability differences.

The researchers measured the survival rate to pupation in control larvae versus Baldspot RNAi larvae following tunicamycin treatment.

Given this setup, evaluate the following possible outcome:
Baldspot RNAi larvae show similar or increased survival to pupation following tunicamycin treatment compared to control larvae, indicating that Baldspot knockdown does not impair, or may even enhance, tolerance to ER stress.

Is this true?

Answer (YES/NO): YES